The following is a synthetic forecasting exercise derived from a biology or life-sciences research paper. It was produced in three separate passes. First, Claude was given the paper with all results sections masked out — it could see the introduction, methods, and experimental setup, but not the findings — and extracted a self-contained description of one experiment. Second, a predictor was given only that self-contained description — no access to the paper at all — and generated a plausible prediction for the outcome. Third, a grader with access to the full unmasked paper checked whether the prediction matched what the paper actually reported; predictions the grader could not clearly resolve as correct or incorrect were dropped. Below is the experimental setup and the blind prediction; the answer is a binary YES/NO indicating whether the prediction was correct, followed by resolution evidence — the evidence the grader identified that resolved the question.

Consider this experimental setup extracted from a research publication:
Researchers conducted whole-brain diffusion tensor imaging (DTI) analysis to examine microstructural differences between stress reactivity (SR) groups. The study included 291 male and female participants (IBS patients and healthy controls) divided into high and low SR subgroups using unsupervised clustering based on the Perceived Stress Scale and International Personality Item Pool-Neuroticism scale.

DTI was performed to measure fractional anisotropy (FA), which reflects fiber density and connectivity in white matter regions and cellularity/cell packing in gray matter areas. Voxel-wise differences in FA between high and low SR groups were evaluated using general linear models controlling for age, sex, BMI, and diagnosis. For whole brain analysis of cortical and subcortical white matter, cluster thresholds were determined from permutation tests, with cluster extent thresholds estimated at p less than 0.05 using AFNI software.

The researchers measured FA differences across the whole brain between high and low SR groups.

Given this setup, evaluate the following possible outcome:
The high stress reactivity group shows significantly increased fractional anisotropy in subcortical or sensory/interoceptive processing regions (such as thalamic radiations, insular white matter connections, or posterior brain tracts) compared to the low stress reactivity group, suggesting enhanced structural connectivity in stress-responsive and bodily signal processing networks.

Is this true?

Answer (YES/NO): YES